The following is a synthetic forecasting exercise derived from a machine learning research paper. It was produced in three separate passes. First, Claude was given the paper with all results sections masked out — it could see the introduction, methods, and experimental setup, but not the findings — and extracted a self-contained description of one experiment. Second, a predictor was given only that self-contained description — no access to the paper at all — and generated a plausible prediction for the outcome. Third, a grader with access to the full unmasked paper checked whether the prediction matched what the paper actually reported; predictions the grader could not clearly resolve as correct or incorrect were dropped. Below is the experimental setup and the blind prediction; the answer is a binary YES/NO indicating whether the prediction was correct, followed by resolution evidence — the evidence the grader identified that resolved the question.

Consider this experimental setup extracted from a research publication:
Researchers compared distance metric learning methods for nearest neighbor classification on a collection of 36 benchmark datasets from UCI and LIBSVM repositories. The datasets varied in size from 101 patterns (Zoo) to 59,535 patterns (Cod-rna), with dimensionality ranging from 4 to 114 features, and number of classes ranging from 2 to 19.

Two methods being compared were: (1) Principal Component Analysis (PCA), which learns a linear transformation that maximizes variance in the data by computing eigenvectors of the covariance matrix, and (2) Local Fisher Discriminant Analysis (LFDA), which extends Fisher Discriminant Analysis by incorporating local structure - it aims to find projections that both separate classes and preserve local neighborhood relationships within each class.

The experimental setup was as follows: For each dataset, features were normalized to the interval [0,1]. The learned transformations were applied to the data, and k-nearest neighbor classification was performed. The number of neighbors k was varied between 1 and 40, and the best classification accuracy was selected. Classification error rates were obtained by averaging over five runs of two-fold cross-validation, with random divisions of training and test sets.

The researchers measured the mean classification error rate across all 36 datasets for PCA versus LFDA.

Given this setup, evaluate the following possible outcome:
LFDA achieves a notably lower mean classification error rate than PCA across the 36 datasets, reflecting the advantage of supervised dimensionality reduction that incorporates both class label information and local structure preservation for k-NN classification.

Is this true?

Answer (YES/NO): NO